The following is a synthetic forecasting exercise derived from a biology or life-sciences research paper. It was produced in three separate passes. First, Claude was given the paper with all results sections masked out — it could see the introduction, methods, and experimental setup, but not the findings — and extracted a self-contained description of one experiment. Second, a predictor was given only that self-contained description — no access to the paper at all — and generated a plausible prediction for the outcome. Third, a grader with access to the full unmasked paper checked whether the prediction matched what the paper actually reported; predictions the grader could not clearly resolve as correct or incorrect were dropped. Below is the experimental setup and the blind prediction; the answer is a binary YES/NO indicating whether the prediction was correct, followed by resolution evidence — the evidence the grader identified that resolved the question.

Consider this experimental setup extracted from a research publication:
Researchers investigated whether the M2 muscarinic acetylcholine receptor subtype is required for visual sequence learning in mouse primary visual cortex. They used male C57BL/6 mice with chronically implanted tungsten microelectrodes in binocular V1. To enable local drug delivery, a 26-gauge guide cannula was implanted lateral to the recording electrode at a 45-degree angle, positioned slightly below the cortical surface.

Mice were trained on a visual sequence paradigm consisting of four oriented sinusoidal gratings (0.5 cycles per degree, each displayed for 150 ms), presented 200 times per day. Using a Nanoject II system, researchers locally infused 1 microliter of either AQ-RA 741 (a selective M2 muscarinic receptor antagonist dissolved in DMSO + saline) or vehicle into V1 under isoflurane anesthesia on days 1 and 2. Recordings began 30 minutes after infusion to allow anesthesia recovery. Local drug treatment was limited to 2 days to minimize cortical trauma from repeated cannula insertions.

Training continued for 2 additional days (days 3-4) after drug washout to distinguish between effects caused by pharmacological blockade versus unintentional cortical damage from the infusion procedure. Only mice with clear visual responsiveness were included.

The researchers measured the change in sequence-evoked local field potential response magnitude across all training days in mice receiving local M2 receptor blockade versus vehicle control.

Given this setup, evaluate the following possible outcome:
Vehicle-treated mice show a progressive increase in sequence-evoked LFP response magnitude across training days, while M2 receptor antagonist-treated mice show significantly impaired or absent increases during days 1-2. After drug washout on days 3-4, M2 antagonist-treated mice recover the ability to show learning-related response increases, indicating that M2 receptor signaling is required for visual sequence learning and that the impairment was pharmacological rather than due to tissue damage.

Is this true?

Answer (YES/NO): YES